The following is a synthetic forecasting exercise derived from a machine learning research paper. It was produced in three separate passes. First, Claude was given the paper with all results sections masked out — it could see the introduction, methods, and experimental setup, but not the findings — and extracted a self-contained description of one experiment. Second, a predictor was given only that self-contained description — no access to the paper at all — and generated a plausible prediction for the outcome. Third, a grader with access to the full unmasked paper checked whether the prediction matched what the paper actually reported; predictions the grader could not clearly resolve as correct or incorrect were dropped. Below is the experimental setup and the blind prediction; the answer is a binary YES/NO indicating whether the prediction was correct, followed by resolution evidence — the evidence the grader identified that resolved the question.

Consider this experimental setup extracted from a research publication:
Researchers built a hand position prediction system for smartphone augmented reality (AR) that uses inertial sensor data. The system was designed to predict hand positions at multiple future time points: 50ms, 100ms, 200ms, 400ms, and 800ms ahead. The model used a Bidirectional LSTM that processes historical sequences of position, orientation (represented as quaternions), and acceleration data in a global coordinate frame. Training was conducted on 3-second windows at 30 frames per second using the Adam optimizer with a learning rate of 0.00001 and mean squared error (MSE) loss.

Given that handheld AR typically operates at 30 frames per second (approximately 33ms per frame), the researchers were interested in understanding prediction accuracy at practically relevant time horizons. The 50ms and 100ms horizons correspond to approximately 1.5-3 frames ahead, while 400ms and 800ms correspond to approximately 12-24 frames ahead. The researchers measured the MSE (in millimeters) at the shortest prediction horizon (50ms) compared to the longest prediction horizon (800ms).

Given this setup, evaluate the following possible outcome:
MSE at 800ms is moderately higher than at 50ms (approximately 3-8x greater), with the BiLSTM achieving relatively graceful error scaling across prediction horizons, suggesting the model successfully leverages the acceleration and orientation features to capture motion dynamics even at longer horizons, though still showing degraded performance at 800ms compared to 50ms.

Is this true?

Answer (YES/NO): NO